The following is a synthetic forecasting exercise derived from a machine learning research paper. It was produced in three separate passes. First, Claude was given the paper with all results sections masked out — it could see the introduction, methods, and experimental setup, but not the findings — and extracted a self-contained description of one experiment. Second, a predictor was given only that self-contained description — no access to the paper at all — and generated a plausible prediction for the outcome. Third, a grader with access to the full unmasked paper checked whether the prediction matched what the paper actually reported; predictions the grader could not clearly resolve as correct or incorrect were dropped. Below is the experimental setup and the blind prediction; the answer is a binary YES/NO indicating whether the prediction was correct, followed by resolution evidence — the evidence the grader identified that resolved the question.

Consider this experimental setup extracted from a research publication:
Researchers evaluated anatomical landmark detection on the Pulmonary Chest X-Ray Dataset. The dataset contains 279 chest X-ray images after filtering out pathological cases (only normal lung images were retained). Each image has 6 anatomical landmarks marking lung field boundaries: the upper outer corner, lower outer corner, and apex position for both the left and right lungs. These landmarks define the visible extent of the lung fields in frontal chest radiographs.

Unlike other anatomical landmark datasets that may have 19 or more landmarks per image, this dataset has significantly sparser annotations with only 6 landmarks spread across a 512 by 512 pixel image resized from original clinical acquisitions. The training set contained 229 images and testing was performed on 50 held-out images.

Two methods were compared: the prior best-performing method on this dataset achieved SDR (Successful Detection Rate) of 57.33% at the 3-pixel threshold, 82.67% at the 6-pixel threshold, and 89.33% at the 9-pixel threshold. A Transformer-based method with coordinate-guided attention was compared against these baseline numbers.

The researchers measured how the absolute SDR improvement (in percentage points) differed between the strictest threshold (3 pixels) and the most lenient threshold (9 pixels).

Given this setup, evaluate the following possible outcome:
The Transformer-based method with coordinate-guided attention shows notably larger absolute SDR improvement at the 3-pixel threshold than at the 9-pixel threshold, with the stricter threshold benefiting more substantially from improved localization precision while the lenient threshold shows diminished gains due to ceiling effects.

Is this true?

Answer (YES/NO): YES